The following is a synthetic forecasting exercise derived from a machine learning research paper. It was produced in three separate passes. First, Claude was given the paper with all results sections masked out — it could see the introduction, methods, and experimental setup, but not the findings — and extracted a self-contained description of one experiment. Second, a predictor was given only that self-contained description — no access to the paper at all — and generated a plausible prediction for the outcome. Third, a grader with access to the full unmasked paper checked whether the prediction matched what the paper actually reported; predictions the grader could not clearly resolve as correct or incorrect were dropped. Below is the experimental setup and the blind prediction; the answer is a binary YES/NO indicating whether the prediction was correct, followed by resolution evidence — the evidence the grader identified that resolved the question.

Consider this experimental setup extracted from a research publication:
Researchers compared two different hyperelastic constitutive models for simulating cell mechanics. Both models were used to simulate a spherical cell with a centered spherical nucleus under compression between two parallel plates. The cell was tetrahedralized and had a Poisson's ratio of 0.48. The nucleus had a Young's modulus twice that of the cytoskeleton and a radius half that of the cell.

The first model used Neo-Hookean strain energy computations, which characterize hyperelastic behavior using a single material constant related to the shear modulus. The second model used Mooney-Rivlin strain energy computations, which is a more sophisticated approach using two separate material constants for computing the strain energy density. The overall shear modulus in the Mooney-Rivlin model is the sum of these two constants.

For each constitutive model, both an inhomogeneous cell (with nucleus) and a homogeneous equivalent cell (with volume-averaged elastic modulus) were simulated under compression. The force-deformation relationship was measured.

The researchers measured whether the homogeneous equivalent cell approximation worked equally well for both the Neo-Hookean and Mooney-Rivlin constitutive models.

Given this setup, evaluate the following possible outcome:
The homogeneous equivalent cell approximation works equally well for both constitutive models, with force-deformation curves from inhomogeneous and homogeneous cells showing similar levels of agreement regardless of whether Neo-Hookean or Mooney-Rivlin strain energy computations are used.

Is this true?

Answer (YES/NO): YES